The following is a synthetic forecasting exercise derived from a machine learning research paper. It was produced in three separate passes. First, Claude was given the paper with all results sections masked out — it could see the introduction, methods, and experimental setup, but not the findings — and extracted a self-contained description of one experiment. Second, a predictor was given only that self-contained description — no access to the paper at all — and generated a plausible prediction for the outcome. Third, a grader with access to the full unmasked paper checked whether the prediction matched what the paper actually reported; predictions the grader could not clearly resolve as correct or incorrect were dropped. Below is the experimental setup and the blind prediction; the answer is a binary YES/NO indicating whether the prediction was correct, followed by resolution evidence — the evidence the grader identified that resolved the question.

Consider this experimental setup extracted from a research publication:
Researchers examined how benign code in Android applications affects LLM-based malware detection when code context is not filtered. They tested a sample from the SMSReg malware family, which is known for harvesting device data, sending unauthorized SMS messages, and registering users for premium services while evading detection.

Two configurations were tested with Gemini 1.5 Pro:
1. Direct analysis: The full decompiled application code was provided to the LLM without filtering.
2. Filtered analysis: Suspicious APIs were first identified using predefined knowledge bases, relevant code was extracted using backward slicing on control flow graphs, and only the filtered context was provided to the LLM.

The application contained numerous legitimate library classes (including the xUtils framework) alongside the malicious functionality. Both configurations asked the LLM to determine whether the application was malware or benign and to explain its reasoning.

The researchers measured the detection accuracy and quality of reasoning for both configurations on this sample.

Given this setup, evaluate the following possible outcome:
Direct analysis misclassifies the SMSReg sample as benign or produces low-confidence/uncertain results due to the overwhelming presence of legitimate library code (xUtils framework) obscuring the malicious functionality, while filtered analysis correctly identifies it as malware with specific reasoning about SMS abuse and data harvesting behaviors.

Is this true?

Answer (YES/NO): YES